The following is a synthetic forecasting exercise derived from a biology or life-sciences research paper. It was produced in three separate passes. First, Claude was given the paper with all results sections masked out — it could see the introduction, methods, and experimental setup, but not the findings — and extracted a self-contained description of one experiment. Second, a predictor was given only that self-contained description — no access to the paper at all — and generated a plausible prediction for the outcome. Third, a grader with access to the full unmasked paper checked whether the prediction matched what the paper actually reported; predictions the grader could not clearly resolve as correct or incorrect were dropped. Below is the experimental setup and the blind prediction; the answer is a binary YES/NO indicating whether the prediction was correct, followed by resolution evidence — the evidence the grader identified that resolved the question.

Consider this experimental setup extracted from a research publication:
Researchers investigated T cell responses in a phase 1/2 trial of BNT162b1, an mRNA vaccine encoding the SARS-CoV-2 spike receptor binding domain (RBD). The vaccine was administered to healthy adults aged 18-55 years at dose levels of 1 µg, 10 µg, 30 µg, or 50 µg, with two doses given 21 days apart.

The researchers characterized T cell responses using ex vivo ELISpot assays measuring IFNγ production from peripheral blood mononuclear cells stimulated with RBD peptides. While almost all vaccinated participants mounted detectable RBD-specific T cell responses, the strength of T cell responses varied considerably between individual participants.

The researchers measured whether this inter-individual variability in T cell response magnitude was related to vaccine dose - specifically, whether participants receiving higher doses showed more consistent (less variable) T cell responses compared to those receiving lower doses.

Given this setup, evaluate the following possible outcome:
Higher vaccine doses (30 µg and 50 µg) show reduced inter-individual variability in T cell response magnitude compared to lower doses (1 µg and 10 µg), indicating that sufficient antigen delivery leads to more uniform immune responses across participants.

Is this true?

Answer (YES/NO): NO